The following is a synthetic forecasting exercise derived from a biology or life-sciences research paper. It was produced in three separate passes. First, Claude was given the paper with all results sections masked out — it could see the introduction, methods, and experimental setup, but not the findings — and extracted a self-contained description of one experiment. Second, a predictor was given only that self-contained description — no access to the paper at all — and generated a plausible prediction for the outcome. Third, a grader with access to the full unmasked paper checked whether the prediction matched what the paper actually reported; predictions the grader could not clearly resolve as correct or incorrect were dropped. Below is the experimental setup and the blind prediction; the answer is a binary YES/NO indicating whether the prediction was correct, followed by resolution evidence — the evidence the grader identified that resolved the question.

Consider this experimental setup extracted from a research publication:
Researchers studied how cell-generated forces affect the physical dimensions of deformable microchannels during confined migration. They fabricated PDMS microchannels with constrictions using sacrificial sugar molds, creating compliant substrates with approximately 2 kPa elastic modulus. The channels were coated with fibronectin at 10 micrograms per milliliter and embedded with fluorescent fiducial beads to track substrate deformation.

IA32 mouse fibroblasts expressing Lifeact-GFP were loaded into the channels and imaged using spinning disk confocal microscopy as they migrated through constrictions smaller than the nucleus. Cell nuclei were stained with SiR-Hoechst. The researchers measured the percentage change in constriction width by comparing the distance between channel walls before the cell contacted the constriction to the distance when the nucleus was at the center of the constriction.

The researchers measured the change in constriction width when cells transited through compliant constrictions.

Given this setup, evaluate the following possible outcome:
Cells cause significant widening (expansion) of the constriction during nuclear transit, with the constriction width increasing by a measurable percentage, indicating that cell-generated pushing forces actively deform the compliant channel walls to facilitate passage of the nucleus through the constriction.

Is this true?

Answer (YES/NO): NO